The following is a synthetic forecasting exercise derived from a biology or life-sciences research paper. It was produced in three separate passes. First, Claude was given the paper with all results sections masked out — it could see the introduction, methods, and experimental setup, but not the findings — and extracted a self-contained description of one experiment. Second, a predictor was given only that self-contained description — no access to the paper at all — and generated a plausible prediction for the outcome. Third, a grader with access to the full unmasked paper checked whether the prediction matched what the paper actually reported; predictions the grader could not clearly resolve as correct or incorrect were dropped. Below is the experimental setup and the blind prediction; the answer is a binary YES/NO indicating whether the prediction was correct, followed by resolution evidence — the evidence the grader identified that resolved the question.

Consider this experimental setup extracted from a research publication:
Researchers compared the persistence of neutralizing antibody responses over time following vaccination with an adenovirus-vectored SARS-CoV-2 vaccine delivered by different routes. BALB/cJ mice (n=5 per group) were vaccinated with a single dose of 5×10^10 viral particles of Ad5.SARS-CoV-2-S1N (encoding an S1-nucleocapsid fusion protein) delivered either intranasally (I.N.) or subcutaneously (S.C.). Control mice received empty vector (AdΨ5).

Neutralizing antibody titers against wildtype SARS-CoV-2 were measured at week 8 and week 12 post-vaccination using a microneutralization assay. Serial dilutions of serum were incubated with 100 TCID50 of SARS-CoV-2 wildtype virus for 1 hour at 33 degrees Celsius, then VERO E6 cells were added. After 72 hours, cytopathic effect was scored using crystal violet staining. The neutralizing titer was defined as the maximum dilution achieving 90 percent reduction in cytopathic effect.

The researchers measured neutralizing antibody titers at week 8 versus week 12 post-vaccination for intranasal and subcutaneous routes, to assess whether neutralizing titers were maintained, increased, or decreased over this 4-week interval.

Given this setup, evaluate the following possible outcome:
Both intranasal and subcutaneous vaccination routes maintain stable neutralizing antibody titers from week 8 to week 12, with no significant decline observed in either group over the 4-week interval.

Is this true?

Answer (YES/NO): NO